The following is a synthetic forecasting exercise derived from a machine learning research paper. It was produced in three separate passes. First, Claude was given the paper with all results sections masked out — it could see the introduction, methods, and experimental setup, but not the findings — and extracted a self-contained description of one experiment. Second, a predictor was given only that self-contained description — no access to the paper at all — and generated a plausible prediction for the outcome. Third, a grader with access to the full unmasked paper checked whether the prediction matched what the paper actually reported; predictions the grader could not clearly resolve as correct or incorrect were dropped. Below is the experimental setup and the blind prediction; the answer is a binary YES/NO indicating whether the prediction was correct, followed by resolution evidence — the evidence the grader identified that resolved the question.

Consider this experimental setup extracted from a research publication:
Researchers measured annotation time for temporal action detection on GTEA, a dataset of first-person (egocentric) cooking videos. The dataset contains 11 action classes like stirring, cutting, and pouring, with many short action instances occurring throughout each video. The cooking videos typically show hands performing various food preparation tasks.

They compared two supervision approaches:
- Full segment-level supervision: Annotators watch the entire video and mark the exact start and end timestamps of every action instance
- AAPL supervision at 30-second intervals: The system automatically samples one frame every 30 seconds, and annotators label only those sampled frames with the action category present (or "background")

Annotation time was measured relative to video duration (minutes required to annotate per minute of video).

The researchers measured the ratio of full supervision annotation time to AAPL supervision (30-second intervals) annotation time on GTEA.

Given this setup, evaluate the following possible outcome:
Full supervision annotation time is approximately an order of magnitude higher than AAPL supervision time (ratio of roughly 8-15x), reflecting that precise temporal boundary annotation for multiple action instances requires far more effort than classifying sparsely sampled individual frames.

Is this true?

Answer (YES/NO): YES